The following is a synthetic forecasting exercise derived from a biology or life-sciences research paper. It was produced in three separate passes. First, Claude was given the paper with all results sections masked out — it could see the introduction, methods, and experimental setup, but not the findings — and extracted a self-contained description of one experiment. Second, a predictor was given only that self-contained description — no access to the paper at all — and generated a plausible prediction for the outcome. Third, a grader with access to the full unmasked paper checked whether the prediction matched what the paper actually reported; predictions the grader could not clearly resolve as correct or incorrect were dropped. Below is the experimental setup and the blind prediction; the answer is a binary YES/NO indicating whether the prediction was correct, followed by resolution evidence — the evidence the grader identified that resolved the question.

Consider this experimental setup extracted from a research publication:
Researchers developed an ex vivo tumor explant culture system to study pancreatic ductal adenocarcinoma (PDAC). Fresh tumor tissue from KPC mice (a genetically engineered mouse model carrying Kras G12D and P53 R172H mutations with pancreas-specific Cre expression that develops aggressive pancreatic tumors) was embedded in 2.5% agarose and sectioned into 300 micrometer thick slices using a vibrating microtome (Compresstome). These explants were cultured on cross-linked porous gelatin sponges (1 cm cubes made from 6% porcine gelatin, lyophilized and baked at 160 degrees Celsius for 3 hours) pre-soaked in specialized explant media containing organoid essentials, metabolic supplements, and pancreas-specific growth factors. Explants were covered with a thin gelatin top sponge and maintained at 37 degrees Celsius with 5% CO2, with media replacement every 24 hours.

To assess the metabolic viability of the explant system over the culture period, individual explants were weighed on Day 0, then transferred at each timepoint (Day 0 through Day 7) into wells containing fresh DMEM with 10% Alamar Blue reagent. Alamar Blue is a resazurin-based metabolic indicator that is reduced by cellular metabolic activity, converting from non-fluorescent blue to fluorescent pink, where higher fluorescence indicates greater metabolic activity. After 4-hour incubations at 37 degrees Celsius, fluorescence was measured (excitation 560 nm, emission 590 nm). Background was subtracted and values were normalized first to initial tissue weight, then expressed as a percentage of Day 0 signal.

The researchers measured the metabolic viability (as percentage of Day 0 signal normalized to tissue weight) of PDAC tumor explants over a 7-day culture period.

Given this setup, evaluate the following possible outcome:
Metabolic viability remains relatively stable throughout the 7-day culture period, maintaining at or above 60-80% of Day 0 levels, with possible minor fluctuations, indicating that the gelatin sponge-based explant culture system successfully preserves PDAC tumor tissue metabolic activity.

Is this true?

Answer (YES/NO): YES